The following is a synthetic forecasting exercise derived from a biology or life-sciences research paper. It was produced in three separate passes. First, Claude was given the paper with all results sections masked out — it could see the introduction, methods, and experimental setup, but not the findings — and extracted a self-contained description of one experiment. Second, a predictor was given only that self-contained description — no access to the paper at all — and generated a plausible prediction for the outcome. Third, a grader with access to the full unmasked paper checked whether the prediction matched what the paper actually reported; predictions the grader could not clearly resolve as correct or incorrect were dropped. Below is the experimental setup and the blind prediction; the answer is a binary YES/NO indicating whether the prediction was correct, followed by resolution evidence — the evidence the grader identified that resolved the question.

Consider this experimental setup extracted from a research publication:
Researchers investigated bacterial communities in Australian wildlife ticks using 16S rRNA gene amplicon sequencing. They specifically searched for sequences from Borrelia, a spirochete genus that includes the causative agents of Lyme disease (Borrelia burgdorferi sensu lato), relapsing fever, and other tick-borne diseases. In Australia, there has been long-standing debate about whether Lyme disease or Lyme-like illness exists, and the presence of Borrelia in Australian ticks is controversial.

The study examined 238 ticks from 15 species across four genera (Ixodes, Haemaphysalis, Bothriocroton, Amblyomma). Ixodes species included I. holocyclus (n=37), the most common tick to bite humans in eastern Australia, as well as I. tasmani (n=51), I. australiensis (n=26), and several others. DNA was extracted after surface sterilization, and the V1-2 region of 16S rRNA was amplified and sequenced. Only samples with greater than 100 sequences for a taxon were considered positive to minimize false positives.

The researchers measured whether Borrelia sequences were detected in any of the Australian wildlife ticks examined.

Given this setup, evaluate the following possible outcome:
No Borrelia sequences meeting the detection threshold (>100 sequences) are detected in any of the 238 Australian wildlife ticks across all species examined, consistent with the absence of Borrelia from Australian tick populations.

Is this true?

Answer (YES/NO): NO